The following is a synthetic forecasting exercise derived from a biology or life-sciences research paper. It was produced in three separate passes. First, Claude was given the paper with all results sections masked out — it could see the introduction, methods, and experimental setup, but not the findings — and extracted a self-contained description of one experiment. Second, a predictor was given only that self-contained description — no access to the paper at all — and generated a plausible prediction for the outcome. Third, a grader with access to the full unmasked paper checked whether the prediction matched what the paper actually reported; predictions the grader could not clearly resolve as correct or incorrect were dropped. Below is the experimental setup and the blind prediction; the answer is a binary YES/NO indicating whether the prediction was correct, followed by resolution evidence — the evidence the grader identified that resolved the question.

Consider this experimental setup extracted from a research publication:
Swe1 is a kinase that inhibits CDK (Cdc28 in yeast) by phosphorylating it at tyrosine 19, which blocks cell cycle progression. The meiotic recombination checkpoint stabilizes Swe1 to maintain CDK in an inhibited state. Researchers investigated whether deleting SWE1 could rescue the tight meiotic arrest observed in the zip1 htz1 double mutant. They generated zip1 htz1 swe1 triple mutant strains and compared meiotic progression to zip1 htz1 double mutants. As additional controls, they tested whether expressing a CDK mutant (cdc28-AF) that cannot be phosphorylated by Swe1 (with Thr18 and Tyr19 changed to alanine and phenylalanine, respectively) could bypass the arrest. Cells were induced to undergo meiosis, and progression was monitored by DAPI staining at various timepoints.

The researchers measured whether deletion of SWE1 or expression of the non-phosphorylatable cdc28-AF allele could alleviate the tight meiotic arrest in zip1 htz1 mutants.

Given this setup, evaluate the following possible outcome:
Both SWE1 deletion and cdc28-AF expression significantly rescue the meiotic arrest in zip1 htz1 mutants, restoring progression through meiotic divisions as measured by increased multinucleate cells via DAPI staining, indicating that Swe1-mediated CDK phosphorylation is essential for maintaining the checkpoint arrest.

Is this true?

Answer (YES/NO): NO